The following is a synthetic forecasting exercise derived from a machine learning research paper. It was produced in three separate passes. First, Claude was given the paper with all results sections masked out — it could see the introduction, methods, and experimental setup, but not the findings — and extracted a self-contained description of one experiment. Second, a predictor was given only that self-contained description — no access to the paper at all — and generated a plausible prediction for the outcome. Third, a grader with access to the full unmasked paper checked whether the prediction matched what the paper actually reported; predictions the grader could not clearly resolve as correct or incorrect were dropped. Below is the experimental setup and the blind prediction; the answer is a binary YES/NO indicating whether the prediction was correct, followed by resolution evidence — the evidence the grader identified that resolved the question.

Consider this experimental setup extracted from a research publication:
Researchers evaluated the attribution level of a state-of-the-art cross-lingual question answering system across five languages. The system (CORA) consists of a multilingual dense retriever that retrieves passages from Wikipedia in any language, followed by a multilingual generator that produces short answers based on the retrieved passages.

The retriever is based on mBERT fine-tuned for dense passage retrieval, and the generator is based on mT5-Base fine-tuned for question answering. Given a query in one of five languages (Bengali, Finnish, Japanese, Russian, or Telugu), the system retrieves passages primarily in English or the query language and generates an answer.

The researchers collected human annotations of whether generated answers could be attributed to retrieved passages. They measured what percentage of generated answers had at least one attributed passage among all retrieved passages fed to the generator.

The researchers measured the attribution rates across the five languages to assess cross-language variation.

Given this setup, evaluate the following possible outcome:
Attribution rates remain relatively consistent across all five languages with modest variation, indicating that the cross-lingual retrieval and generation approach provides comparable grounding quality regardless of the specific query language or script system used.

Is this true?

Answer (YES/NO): NO